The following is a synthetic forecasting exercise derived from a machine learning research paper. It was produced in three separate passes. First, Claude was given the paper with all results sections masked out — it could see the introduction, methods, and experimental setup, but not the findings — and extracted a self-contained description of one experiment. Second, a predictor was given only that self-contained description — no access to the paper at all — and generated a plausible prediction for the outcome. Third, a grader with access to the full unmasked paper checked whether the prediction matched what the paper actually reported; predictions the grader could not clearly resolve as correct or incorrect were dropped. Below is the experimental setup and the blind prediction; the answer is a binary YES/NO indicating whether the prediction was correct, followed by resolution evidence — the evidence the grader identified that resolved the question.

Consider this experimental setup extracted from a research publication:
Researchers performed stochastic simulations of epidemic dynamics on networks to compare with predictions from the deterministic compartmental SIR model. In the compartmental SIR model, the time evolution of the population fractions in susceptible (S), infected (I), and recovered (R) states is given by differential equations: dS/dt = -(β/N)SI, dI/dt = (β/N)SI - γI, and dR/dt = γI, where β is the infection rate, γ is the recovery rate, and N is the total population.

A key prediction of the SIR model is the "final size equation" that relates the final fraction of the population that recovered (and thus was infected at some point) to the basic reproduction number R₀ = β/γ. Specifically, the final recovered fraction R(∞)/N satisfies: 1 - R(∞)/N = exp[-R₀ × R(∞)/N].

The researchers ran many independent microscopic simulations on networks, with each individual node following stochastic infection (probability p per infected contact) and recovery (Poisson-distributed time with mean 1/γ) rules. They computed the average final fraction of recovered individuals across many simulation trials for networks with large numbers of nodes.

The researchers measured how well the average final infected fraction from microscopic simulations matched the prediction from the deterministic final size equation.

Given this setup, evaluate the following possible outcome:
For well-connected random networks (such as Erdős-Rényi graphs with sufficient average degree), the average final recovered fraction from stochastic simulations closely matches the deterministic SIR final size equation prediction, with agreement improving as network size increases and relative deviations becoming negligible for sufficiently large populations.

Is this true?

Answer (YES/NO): YES